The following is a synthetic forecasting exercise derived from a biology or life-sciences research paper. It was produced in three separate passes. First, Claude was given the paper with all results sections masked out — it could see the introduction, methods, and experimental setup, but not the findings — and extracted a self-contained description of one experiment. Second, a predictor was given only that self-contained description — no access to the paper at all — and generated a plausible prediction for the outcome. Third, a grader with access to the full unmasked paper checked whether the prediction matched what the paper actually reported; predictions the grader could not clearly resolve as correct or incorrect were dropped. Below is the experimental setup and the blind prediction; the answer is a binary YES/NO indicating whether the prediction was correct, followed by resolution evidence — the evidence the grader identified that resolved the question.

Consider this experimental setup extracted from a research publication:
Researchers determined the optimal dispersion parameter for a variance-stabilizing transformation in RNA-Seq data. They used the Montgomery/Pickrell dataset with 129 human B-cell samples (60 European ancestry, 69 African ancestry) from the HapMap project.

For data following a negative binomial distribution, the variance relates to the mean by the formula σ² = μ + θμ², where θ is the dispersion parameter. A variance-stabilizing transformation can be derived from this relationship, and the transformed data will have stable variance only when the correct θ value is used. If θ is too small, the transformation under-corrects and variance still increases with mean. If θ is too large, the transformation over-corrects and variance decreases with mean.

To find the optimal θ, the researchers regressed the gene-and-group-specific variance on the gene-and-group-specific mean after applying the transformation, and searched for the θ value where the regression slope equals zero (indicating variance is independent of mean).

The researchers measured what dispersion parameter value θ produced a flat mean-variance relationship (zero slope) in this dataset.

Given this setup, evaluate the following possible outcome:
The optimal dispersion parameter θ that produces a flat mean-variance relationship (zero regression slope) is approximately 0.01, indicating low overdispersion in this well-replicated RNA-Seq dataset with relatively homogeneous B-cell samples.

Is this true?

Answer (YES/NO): NO